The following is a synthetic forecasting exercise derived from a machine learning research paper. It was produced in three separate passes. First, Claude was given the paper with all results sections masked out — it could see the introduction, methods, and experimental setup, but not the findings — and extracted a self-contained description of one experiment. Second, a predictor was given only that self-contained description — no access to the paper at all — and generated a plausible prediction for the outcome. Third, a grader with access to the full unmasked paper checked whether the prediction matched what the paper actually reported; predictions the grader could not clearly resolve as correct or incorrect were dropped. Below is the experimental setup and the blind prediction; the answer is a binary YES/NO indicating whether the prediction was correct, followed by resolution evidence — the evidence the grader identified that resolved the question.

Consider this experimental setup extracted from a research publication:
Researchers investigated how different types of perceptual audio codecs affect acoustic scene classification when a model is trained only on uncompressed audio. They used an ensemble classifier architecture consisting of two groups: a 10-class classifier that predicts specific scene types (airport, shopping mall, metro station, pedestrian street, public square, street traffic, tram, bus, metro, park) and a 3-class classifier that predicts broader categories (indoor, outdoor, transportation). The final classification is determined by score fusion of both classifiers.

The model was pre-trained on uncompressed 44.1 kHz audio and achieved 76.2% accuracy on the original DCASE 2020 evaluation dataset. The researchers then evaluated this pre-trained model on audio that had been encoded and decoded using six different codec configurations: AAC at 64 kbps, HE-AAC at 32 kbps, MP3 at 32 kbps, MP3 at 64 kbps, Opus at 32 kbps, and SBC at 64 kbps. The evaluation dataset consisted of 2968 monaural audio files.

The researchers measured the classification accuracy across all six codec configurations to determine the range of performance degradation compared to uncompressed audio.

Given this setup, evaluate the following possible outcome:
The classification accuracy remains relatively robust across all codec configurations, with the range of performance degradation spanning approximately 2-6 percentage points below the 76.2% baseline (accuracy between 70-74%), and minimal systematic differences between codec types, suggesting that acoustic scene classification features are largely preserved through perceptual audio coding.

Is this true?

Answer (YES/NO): NO